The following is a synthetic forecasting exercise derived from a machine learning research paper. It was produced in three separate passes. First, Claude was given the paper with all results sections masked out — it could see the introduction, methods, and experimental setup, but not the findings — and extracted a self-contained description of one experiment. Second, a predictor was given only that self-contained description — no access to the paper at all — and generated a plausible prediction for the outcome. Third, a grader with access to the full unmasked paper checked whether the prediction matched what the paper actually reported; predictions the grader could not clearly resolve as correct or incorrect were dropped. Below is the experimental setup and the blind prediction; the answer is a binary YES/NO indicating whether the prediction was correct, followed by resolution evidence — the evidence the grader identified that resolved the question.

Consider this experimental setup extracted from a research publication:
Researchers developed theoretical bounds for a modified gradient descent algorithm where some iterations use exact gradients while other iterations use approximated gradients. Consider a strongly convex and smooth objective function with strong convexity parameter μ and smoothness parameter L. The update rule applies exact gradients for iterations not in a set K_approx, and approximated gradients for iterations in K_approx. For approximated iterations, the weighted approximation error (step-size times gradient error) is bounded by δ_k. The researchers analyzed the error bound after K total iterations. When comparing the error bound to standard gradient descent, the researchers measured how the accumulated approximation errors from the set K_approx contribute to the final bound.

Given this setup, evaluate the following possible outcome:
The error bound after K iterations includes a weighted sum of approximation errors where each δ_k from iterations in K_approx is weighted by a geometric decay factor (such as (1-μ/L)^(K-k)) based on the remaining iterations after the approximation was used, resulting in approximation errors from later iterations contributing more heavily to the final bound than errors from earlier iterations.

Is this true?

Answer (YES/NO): NO